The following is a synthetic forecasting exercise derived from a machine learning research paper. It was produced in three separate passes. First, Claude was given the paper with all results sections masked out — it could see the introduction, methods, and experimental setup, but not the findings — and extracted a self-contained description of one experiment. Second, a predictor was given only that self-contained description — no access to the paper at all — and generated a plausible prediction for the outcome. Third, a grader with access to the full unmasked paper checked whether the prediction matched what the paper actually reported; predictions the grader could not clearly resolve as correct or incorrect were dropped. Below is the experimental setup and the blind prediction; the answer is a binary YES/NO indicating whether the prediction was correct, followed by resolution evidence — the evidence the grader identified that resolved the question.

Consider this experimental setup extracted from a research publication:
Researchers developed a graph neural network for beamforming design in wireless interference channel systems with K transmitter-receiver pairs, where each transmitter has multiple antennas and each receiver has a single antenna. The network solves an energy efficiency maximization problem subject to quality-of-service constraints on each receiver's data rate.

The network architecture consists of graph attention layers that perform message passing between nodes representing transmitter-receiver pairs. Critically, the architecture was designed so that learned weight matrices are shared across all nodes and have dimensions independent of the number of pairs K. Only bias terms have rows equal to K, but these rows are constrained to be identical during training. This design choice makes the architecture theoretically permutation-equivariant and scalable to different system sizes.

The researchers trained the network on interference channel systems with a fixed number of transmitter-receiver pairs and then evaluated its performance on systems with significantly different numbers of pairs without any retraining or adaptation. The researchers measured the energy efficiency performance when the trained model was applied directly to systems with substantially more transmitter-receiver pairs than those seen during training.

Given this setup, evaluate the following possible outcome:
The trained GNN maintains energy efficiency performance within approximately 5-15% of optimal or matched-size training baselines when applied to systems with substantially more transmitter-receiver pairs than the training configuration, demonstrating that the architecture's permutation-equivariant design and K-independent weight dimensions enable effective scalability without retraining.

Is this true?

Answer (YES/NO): NO